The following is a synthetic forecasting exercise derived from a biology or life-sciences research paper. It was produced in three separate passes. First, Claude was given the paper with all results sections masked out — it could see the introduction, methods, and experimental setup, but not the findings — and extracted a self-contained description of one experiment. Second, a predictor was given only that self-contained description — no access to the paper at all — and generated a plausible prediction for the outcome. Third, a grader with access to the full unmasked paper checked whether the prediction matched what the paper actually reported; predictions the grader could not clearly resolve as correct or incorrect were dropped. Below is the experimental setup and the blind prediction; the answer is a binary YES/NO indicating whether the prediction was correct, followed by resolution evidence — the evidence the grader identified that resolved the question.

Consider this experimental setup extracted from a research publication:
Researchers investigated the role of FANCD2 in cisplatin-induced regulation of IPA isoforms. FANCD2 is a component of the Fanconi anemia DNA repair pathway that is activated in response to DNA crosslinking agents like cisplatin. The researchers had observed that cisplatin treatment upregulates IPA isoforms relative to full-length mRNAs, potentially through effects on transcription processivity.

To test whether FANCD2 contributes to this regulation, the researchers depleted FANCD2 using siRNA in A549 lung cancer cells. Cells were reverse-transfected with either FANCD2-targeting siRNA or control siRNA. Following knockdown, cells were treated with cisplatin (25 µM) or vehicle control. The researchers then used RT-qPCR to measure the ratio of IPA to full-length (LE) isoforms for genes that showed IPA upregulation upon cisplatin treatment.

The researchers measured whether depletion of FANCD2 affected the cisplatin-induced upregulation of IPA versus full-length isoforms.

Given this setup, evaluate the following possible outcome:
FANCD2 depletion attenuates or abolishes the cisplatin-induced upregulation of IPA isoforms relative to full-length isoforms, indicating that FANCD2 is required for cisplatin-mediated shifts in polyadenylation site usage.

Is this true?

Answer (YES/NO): YES